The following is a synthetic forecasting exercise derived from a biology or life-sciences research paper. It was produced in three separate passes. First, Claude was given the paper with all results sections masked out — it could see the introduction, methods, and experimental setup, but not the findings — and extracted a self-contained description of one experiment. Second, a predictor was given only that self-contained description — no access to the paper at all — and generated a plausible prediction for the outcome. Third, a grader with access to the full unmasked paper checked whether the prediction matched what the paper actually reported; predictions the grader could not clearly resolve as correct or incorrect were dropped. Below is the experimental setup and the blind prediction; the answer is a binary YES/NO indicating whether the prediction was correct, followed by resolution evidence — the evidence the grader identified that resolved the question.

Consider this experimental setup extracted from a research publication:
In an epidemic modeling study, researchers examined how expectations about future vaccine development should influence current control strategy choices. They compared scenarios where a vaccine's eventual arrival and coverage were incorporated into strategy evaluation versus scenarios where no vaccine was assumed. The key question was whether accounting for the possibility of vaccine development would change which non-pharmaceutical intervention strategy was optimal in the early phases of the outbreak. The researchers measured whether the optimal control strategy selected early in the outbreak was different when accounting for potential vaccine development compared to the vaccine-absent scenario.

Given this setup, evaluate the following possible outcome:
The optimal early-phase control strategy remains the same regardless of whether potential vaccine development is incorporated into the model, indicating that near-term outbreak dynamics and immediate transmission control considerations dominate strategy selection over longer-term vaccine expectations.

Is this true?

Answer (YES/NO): NO